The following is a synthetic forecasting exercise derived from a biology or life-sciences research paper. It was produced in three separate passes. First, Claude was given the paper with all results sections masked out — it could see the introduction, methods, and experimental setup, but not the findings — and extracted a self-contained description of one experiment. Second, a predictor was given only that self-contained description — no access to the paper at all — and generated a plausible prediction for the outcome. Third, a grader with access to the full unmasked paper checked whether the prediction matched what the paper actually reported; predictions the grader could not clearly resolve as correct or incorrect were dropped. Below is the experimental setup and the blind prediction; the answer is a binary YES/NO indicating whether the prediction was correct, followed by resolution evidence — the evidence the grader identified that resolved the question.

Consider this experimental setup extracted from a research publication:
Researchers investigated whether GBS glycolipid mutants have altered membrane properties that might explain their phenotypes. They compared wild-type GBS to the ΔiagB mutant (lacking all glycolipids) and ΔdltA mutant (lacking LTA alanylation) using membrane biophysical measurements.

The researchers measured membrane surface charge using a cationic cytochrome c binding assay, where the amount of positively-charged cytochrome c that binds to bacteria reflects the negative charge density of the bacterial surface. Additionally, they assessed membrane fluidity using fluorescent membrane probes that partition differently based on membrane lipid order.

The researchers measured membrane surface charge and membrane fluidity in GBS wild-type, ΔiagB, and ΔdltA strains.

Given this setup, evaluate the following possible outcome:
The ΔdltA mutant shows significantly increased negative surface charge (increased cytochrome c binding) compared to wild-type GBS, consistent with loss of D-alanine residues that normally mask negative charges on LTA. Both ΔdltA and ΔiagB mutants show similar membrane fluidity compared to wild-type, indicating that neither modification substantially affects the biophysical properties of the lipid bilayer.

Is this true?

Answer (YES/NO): YES